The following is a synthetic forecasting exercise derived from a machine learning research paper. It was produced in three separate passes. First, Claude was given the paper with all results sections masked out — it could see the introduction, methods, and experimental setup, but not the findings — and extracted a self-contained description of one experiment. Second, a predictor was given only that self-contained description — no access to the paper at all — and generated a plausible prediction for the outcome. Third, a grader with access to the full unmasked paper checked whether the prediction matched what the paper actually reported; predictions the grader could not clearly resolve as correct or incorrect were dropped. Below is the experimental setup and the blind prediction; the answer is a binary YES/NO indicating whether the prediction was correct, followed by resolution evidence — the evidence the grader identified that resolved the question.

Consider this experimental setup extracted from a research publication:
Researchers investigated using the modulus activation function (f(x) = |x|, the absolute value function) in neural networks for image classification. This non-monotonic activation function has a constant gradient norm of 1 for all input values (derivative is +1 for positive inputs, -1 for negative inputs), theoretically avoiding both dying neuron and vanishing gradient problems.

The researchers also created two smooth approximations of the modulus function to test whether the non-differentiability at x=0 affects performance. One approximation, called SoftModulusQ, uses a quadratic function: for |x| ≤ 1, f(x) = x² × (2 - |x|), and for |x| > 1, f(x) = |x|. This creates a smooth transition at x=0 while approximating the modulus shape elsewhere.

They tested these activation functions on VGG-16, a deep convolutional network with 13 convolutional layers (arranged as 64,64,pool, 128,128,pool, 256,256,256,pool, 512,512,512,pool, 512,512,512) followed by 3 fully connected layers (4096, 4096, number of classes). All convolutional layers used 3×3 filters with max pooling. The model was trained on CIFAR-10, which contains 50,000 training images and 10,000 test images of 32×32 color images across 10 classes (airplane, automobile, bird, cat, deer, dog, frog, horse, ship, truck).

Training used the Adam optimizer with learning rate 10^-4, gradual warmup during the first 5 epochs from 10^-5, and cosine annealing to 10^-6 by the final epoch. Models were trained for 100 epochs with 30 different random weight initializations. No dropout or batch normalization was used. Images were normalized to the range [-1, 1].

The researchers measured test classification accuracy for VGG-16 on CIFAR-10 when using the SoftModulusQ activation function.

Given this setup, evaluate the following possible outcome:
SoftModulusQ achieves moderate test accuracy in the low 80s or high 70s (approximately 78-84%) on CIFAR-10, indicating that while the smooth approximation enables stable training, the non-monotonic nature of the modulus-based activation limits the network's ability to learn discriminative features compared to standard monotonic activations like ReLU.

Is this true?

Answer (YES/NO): NO